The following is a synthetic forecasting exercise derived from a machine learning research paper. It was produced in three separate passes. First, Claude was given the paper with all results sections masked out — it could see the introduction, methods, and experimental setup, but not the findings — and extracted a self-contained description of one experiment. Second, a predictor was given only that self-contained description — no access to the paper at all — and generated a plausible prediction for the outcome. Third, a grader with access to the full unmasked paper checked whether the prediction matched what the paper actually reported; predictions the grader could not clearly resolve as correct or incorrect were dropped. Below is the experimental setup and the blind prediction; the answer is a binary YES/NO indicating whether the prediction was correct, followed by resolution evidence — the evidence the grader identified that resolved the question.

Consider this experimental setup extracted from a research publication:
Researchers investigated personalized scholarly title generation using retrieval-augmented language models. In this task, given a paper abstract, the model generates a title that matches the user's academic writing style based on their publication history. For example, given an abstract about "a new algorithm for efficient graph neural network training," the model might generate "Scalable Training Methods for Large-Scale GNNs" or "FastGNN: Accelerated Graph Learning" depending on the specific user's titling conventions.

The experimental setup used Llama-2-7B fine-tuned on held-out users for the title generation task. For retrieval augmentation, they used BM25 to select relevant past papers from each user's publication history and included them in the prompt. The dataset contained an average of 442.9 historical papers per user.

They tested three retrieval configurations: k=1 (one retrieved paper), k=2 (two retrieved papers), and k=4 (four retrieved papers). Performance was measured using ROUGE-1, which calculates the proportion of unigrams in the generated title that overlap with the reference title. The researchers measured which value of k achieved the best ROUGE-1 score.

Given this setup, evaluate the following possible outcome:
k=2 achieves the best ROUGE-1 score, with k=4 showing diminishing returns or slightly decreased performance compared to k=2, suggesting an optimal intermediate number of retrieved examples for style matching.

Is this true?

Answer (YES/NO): YES